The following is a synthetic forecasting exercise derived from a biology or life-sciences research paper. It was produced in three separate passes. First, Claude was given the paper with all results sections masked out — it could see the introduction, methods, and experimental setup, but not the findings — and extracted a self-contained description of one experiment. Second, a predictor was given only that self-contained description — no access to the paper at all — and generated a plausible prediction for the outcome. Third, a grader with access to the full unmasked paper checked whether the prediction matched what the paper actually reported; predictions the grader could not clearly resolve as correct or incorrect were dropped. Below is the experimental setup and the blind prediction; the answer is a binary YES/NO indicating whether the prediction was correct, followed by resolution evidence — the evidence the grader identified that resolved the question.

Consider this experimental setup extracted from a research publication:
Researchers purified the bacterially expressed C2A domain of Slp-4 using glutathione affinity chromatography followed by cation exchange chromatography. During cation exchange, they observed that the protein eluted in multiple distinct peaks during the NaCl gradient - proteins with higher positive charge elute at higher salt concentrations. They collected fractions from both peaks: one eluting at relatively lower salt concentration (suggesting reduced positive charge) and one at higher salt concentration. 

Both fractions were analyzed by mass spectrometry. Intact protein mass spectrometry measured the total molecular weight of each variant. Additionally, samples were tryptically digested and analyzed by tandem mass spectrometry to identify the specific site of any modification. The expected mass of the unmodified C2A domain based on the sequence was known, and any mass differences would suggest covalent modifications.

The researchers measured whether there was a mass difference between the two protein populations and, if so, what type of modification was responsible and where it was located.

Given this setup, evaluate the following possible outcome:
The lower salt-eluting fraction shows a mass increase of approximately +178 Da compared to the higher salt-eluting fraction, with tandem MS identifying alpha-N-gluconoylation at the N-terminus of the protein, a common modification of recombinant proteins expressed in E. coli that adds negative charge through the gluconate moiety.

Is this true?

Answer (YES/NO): NO